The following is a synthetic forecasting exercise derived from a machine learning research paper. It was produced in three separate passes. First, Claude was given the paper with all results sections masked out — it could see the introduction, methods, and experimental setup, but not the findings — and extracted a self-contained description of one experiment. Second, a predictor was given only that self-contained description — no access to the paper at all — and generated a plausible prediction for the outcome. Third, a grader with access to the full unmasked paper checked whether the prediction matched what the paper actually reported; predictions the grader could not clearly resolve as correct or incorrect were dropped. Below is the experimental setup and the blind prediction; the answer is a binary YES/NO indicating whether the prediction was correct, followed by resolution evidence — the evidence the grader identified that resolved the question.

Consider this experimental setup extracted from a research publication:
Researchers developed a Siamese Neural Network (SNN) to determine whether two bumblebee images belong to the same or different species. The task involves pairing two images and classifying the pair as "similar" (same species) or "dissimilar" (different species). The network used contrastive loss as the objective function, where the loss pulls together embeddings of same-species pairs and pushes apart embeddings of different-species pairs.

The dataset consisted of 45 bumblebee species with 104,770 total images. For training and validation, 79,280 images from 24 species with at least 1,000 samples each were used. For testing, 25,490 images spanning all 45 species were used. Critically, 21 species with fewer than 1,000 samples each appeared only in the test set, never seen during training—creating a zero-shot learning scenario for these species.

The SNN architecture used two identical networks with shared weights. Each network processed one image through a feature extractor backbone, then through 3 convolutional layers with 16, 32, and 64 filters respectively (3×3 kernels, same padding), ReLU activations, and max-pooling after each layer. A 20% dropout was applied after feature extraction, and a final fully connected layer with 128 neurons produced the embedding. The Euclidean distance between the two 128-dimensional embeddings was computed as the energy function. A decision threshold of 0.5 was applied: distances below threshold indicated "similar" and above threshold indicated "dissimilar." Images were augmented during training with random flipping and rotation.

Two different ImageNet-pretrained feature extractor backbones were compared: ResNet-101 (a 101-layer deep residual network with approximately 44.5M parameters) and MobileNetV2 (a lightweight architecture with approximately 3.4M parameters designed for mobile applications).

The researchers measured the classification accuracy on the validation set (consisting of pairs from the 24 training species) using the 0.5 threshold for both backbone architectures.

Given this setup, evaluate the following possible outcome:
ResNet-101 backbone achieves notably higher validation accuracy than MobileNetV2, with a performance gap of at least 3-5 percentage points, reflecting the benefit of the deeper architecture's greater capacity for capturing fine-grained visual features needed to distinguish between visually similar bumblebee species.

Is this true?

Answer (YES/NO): YES